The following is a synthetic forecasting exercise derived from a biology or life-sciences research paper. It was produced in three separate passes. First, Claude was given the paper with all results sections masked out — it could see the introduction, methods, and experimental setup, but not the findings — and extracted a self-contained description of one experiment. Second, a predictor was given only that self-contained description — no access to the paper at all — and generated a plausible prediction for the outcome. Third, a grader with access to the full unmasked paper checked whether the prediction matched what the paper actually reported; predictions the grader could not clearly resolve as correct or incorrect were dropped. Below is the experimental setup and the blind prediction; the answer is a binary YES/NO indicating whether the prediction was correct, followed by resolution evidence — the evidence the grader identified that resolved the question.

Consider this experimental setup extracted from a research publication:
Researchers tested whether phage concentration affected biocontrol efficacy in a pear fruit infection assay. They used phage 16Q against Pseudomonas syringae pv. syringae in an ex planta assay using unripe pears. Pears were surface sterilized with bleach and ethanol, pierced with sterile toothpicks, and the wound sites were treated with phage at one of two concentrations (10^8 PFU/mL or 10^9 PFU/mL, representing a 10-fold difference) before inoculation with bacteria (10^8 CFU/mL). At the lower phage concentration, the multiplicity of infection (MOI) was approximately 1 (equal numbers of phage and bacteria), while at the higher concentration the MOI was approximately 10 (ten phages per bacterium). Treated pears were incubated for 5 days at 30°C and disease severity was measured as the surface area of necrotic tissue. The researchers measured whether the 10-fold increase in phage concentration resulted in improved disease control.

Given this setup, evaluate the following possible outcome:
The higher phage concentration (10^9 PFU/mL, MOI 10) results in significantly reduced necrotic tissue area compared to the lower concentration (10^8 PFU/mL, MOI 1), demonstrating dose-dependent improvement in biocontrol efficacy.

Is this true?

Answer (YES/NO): NO